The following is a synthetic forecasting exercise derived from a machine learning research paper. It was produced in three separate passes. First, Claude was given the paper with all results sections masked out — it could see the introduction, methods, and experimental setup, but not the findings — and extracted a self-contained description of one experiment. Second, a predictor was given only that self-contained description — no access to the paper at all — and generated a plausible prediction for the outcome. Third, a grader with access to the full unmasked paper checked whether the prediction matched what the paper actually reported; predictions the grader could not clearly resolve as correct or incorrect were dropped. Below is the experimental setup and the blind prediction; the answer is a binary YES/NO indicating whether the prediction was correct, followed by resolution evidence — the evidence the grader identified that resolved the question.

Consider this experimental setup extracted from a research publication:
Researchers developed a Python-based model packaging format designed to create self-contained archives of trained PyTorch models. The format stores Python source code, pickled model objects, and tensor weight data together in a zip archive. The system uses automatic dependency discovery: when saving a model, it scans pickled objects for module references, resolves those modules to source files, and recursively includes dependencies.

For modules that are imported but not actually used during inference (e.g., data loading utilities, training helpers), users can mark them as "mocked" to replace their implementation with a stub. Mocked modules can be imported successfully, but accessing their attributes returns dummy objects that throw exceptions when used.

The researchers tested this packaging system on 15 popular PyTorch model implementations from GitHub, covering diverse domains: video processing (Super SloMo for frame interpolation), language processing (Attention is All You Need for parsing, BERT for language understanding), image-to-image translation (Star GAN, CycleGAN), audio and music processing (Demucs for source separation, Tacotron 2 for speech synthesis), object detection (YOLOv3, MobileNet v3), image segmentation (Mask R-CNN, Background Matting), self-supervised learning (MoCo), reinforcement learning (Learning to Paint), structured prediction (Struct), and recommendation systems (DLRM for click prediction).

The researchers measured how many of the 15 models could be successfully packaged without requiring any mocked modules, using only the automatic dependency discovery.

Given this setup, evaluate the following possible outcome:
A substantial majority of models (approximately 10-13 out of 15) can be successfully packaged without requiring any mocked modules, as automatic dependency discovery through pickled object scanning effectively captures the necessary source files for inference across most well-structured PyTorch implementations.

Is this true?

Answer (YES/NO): NO